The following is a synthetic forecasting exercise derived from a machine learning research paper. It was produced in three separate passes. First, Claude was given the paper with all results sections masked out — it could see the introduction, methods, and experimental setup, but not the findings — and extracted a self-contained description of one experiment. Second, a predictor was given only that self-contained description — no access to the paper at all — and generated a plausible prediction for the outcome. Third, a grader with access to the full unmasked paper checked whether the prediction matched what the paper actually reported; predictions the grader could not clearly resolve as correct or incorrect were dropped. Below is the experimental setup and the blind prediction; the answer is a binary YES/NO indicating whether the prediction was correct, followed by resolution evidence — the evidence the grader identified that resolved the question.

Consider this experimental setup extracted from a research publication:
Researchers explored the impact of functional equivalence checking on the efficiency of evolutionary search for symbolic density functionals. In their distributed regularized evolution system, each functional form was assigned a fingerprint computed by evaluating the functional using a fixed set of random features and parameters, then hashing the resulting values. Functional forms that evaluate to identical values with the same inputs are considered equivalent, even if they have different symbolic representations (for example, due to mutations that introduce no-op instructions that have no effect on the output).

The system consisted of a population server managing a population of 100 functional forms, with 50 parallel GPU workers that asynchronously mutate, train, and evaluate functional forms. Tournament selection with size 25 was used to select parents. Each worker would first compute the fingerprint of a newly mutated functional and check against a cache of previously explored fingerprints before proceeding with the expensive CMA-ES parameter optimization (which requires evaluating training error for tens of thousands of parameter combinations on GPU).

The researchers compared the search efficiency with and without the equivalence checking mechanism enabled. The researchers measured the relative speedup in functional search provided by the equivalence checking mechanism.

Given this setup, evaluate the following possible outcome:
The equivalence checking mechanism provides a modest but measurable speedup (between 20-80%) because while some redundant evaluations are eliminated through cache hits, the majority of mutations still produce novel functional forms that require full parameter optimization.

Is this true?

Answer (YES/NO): NO